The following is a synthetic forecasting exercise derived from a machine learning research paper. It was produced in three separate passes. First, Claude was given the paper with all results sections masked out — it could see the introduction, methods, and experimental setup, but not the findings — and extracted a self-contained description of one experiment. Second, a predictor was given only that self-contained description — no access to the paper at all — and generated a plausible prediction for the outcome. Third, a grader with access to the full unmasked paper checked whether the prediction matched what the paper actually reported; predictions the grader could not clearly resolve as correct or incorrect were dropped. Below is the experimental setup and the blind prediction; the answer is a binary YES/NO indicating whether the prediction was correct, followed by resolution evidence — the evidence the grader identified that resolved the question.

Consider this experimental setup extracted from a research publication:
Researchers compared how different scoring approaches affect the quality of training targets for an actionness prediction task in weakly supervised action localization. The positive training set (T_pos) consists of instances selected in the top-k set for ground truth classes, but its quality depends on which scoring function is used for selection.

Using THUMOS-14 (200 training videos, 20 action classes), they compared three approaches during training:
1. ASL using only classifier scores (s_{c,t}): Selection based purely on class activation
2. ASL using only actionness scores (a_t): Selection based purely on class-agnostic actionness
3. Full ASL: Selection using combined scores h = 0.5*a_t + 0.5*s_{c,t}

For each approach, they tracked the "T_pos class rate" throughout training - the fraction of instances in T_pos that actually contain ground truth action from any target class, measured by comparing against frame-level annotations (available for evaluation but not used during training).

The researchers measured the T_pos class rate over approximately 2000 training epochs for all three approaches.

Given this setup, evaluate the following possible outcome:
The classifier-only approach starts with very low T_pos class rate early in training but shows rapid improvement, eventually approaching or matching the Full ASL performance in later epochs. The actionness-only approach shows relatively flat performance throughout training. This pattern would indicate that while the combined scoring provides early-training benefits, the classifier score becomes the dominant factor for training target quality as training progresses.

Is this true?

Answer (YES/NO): NO